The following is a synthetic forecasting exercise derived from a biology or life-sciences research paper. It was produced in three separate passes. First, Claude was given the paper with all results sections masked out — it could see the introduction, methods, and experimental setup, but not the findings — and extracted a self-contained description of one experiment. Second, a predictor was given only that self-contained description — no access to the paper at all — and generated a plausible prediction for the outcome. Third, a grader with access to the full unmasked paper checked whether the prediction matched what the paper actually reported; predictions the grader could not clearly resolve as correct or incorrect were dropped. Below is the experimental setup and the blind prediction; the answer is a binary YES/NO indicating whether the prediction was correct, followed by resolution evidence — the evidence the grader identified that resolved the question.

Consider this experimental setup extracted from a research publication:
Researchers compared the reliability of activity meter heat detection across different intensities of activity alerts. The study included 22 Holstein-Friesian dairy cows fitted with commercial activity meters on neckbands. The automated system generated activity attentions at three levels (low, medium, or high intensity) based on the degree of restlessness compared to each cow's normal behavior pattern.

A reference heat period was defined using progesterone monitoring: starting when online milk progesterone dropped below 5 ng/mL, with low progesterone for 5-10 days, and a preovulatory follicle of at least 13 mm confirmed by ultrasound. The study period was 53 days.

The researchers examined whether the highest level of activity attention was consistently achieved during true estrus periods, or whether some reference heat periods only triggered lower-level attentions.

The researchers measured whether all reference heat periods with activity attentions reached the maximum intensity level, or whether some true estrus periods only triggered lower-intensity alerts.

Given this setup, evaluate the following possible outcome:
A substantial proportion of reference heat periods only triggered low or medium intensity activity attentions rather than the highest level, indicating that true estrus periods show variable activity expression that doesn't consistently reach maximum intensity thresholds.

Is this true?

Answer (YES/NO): YES